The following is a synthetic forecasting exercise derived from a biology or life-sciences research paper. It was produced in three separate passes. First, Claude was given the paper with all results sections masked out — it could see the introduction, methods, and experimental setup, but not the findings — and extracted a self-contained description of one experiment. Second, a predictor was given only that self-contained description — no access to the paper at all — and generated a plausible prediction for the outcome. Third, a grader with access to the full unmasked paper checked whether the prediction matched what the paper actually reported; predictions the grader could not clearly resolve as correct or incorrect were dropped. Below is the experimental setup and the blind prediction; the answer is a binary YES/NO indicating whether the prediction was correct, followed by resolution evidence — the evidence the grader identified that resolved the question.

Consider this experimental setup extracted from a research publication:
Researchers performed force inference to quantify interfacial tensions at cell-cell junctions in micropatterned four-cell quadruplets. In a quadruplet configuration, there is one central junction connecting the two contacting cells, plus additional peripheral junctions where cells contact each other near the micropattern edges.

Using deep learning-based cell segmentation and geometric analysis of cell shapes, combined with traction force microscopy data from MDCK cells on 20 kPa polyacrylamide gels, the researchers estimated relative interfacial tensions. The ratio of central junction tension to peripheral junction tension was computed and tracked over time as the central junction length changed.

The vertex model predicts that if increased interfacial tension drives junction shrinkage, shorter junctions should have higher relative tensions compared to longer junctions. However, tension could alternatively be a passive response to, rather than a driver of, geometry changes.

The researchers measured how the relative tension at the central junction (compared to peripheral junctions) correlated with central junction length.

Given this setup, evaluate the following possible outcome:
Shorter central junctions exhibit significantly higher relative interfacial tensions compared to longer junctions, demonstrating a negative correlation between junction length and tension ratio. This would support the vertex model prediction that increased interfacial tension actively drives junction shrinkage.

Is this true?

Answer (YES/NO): YES